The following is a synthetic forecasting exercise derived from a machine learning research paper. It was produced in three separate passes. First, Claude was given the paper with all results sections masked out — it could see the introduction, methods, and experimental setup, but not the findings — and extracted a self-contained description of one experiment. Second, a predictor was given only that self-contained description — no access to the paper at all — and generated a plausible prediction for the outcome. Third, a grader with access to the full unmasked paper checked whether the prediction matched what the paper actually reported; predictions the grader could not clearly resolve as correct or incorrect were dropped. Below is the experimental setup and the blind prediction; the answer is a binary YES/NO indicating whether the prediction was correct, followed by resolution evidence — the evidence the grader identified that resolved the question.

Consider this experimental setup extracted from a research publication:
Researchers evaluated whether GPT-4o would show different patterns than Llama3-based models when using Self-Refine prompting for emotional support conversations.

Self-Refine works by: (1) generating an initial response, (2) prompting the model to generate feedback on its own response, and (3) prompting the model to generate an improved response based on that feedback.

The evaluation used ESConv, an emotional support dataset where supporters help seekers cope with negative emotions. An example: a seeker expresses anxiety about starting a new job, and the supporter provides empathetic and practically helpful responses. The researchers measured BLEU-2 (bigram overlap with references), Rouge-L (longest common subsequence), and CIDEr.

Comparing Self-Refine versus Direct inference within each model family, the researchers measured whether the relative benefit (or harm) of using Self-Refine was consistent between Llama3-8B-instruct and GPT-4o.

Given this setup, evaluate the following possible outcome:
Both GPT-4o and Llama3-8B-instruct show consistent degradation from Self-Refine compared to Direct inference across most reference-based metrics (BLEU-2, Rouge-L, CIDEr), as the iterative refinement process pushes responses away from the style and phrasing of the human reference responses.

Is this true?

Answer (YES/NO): NO